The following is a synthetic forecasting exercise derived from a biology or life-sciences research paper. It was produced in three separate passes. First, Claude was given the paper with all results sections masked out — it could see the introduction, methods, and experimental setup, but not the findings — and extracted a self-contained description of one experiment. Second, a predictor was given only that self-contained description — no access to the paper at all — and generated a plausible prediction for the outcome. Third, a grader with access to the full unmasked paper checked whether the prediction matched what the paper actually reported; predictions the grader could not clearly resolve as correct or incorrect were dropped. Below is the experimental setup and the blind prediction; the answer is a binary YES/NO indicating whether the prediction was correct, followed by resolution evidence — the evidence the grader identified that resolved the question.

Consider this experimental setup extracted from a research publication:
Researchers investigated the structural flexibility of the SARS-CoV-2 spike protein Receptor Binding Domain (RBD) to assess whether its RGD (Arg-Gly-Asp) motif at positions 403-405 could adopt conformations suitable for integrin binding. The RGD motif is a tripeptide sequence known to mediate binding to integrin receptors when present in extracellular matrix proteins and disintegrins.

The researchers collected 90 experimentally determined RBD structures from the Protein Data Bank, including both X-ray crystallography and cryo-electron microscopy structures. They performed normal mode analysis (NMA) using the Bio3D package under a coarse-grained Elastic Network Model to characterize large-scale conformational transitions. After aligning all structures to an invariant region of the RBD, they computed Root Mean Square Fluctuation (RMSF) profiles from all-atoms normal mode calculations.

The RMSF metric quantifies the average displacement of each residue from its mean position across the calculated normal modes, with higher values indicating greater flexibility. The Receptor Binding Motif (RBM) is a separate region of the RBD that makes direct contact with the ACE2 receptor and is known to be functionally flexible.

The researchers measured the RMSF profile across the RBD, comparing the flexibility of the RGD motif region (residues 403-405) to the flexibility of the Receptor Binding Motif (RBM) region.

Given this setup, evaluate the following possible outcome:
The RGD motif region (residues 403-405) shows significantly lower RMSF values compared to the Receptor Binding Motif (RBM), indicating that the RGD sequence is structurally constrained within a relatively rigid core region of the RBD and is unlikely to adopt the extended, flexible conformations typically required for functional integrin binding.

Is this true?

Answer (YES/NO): YES